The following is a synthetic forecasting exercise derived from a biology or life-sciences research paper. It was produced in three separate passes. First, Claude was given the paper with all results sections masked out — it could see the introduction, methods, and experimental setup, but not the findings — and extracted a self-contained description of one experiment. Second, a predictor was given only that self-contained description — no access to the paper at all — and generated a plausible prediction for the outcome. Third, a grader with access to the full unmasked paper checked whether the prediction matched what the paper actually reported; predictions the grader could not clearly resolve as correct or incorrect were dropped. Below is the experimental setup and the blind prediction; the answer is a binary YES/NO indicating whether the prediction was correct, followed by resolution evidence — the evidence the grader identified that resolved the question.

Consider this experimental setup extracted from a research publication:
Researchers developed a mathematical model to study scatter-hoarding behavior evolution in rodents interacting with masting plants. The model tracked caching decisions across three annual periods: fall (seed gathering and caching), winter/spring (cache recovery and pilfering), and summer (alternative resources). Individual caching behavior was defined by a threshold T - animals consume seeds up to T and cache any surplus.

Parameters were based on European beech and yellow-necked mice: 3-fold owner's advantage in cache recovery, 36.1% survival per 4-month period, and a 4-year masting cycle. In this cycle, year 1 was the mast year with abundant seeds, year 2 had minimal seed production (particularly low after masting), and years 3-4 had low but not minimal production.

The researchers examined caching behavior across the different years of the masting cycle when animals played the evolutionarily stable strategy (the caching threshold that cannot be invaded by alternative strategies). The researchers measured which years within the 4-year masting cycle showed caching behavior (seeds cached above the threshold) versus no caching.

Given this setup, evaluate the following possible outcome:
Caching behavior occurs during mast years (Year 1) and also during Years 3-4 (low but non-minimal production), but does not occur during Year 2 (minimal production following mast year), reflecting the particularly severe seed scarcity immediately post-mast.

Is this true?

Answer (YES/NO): YES